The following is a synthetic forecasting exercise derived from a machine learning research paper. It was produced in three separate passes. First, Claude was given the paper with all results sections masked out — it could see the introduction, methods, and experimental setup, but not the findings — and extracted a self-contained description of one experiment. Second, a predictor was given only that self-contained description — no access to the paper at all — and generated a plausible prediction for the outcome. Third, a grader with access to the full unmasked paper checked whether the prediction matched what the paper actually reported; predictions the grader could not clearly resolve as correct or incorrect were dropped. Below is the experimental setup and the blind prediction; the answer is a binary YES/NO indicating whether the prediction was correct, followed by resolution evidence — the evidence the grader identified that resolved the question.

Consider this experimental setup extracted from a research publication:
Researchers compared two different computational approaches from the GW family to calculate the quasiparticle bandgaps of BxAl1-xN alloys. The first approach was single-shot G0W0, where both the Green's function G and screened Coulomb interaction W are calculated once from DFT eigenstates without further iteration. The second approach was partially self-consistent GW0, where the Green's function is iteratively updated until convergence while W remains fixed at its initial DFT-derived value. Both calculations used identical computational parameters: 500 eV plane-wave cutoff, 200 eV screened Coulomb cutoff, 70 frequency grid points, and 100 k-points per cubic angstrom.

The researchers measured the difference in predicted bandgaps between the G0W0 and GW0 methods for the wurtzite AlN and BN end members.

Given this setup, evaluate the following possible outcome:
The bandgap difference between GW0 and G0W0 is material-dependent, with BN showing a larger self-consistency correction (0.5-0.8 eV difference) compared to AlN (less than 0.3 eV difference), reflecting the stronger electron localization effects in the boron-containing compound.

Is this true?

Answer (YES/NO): NO